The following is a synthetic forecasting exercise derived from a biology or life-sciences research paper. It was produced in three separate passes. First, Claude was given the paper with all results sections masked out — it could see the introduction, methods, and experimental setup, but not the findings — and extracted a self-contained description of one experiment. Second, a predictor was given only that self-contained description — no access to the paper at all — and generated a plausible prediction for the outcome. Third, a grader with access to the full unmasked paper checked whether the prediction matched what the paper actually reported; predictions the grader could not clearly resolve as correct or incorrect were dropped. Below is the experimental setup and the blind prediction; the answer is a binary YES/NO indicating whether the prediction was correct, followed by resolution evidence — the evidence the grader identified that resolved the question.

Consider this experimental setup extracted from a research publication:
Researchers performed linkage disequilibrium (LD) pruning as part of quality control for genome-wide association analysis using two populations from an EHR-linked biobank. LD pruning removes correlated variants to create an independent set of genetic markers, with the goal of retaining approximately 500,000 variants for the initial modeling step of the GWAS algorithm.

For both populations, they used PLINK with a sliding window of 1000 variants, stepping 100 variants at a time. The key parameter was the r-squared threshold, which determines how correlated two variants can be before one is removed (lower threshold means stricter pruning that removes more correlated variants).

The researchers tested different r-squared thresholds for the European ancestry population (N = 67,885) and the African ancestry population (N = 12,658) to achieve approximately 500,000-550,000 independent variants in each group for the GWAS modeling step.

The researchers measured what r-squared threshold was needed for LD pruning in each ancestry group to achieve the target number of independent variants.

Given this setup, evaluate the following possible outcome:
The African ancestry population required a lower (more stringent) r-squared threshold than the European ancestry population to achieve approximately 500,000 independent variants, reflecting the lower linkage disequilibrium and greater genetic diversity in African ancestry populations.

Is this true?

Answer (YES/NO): YES